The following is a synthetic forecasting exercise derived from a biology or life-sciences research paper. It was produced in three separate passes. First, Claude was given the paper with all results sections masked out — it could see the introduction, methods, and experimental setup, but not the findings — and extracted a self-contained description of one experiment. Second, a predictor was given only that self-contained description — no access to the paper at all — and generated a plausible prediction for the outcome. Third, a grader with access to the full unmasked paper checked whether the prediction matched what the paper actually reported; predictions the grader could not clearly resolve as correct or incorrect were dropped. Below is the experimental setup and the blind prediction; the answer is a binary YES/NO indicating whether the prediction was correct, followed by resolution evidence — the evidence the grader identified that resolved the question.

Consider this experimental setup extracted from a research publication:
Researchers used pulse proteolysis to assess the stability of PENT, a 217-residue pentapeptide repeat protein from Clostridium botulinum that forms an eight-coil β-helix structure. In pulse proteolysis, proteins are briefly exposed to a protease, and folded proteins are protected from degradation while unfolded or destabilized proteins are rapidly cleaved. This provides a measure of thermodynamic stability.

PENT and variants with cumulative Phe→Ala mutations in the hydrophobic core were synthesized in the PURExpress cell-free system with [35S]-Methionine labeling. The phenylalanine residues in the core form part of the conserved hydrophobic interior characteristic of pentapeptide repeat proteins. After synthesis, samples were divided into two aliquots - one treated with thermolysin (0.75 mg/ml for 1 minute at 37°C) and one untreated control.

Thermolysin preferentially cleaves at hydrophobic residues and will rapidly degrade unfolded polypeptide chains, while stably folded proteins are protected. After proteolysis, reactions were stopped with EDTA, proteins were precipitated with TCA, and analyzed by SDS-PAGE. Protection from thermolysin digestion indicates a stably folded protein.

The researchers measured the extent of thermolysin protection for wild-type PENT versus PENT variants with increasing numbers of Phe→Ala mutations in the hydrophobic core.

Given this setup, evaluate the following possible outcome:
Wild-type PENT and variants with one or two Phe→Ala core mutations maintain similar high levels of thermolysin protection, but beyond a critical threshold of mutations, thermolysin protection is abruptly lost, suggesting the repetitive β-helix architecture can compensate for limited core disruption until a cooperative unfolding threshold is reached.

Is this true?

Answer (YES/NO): NO